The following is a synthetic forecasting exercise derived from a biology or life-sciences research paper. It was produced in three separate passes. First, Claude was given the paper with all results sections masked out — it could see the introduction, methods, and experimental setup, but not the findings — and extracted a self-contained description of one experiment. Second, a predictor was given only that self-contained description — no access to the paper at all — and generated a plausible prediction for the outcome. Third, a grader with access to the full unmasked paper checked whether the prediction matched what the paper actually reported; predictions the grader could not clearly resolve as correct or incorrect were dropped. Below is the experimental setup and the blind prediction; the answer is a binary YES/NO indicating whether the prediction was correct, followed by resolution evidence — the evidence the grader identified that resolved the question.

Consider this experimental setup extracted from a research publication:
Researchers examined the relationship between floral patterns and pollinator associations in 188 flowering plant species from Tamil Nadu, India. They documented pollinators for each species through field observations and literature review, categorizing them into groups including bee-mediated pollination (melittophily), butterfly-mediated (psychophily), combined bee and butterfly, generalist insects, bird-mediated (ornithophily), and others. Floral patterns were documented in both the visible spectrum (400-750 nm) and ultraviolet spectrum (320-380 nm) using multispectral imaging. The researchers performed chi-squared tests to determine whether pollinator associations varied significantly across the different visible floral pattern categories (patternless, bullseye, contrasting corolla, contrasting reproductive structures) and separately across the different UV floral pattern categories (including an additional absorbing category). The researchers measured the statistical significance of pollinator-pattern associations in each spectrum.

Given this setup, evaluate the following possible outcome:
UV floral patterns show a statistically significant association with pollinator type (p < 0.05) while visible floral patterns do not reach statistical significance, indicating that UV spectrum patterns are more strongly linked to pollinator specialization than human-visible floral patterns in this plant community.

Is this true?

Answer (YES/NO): YES